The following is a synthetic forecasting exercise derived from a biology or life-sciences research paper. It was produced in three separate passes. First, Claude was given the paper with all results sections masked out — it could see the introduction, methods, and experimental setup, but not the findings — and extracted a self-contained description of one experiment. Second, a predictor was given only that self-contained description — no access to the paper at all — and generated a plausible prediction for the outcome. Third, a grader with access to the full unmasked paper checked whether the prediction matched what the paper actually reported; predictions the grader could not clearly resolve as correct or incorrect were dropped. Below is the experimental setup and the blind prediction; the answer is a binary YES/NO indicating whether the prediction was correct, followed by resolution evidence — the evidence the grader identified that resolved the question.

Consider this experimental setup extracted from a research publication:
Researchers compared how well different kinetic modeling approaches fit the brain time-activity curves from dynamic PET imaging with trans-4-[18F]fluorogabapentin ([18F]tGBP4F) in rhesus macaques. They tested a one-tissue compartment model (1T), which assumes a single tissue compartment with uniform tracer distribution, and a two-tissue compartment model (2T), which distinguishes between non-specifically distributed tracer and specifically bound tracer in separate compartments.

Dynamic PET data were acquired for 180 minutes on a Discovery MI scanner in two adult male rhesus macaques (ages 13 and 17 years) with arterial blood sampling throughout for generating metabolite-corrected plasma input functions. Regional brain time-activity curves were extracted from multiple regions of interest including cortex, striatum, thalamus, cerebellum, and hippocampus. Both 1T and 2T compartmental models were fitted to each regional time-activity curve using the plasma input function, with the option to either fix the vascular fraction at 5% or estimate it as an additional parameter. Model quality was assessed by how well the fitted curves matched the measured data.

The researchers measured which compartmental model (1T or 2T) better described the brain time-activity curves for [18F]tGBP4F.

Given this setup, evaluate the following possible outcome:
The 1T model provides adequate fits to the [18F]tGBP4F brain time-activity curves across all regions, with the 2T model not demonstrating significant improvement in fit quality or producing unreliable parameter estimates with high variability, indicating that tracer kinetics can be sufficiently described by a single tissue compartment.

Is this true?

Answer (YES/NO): YES